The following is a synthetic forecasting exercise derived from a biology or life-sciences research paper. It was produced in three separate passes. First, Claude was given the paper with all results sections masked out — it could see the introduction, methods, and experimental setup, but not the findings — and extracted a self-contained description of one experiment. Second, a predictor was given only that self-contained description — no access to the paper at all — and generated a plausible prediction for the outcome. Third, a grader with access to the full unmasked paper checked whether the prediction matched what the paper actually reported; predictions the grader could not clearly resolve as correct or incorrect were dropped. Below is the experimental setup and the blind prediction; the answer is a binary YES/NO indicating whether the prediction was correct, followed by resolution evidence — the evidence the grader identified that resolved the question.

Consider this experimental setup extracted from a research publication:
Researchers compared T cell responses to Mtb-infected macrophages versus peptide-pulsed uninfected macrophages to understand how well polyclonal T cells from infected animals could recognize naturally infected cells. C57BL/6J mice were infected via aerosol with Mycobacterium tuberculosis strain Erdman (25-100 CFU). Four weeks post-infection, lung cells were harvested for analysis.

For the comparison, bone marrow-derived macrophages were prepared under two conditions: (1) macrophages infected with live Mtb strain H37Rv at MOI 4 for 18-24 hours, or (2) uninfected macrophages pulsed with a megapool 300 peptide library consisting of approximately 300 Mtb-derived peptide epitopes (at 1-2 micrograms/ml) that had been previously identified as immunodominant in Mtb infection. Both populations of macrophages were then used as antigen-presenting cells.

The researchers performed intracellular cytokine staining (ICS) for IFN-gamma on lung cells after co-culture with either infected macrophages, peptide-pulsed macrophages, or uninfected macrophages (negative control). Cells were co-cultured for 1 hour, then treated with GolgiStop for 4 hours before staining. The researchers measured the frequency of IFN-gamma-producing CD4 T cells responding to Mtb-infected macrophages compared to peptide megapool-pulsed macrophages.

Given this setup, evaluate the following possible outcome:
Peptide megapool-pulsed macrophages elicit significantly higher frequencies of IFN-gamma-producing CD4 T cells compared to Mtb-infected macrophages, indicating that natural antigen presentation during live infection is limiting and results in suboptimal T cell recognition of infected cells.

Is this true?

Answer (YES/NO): NO